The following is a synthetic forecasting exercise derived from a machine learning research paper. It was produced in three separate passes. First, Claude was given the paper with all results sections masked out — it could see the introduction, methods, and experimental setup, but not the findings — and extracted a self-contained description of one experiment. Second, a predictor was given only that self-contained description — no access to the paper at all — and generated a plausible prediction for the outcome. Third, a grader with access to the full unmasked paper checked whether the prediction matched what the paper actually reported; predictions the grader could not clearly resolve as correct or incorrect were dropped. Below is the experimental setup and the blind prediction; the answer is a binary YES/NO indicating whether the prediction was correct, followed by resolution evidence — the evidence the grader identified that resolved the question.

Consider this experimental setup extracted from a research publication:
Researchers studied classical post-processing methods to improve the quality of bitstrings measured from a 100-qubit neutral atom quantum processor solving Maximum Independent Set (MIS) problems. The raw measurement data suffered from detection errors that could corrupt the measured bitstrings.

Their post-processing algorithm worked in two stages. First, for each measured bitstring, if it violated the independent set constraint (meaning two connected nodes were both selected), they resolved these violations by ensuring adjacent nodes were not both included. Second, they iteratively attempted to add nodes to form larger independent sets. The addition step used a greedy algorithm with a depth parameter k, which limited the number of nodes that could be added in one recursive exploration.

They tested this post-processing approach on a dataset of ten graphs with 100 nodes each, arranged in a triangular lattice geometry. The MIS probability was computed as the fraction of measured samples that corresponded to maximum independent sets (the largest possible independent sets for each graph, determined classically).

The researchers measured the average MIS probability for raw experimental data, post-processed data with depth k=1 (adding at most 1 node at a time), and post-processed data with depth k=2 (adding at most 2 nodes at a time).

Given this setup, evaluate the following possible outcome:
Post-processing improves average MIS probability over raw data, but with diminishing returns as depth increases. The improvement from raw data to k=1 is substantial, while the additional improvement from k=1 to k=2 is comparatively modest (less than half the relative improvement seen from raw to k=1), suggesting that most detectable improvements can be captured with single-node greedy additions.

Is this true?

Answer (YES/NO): YES